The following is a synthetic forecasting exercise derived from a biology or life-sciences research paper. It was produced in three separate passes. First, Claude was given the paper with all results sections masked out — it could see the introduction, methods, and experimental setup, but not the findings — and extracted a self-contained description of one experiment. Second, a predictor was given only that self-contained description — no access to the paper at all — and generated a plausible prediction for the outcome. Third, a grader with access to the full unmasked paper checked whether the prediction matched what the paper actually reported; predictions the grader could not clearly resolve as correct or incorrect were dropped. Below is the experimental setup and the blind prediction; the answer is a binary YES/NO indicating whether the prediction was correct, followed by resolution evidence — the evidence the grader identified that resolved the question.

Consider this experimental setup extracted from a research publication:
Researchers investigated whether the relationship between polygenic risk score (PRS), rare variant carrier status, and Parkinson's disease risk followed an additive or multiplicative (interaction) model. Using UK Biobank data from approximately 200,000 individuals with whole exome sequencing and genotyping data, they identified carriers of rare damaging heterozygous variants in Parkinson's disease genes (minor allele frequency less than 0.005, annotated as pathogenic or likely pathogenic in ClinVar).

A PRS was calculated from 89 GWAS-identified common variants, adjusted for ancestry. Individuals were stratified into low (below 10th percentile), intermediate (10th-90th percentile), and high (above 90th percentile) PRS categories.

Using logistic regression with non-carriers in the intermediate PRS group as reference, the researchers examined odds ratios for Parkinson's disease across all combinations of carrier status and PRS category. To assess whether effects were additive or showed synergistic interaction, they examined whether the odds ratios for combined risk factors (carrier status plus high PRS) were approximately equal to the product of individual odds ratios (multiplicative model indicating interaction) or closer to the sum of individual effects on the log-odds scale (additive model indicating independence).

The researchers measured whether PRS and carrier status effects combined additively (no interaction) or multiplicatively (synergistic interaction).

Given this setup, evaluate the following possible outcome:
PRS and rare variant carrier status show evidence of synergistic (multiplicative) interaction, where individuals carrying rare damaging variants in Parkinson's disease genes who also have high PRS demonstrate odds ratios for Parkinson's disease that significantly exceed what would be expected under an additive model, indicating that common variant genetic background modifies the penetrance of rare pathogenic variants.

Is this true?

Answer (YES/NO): NO